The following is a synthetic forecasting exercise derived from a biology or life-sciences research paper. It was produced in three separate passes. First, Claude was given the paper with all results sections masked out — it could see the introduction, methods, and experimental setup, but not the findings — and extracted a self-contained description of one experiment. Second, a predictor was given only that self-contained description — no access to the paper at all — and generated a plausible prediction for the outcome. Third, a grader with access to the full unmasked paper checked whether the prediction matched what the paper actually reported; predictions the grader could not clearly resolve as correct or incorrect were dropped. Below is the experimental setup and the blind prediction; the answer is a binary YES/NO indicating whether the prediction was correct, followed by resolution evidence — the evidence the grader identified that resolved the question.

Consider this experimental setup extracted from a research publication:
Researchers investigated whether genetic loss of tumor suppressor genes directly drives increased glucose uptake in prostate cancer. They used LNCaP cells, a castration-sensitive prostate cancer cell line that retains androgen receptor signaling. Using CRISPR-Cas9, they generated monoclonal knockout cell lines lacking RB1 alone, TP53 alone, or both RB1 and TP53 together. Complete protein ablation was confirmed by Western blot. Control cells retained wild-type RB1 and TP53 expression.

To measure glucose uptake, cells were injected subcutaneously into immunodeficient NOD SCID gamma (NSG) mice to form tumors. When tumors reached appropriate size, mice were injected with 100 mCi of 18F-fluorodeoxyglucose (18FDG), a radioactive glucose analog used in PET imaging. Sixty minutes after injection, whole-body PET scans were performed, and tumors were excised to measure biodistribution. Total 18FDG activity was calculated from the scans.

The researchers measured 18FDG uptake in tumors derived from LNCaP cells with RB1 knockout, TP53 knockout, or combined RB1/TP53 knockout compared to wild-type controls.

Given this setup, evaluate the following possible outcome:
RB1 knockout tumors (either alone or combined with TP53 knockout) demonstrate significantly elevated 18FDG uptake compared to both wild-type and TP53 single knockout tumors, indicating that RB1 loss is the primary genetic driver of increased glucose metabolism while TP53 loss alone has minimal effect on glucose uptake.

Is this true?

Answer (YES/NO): NO